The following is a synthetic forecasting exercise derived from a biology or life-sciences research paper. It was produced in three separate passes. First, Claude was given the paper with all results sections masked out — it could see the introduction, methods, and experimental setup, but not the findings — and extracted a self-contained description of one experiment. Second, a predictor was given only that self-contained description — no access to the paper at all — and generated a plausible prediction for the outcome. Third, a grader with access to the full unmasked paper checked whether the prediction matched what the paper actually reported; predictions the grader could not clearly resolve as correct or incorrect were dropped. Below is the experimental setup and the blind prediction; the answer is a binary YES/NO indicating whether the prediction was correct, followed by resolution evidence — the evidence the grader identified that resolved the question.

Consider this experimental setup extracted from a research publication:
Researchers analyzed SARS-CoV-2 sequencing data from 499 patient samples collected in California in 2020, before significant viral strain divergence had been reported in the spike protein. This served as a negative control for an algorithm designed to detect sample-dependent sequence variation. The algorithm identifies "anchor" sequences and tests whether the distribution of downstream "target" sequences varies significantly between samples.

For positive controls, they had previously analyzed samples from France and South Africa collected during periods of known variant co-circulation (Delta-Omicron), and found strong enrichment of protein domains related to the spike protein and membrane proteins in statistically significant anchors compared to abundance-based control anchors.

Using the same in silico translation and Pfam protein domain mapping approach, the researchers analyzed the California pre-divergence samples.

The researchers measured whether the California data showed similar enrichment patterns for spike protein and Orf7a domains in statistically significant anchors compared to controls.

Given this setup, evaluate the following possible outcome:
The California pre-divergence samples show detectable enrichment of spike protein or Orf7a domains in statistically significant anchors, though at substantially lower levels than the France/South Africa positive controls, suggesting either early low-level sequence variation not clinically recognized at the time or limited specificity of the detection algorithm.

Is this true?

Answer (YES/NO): NO